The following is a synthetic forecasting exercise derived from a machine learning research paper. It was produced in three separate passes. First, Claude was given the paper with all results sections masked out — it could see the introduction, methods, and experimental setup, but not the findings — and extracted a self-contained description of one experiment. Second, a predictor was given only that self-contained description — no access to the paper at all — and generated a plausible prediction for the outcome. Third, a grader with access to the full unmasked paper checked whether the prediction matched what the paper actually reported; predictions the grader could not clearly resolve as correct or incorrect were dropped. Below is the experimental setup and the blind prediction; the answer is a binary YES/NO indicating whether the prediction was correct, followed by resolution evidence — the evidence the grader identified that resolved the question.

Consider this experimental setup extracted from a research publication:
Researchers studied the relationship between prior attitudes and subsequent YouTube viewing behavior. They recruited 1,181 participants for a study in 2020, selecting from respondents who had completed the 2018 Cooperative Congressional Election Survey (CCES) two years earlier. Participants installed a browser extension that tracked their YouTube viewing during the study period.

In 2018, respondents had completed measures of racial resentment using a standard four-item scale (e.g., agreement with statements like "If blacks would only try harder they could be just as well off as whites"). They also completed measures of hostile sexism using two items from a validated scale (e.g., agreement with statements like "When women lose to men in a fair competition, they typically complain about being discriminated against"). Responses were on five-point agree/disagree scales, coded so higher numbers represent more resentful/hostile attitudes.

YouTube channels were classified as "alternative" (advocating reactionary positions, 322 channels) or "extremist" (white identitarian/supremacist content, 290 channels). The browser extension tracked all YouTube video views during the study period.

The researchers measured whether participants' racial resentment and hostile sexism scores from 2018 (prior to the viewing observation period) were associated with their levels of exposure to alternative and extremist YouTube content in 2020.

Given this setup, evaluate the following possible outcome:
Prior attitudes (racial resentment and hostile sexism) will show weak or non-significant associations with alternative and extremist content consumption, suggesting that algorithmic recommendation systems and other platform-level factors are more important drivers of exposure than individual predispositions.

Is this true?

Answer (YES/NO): NO